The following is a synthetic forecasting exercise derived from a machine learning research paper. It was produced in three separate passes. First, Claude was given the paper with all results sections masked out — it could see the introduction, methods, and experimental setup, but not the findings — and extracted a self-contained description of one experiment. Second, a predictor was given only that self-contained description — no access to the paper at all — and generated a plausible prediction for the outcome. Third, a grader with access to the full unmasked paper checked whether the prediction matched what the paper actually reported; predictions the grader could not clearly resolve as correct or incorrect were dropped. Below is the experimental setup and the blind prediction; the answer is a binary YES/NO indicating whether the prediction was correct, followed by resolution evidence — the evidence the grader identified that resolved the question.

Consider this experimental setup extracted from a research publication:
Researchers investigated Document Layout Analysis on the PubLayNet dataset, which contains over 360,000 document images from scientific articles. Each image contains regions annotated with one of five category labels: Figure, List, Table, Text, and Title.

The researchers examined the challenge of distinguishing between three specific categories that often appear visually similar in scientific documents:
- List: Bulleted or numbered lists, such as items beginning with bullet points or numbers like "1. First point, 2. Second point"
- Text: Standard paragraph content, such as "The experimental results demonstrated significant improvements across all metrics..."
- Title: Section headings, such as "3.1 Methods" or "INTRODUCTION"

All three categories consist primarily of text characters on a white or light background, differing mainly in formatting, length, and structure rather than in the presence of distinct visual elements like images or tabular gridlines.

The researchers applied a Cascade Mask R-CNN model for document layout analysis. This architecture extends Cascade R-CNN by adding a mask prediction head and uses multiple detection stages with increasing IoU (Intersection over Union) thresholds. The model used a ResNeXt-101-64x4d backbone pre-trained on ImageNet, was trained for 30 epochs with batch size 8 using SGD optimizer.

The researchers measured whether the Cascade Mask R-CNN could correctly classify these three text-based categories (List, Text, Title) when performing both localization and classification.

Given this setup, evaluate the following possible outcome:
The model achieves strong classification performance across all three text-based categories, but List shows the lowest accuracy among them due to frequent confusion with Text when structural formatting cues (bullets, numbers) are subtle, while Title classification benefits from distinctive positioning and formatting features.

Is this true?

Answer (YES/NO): NO